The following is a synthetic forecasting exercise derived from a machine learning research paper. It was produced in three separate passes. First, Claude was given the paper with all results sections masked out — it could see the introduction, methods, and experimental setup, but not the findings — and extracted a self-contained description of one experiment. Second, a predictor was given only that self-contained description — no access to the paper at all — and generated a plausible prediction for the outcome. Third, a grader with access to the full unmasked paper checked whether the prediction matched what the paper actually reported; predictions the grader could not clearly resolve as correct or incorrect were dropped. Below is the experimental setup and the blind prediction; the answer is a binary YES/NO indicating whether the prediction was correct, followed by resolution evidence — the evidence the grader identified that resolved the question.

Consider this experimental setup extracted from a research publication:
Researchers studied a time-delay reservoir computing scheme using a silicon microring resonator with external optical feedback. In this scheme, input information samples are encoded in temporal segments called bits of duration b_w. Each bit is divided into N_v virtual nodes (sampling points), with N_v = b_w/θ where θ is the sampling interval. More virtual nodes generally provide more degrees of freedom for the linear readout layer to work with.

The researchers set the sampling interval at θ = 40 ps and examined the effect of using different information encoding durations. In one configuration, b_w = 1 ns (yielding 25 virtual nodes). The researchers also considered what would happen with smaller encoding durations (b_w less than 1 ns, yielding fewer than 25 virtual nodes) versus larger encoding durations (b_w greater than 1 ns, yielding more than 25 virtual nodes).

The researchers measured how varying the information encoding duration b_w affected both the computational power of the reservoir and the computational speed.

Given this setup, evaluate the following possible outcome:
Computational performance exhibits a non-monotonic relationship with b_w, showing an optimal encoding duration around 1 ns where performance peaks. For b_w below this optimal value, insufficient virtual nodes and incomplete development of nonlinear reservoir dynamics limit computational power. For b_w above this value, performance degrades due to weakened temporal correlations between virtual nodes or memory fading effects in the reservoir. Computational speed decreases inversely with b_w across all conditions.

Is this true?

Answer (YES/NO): NO